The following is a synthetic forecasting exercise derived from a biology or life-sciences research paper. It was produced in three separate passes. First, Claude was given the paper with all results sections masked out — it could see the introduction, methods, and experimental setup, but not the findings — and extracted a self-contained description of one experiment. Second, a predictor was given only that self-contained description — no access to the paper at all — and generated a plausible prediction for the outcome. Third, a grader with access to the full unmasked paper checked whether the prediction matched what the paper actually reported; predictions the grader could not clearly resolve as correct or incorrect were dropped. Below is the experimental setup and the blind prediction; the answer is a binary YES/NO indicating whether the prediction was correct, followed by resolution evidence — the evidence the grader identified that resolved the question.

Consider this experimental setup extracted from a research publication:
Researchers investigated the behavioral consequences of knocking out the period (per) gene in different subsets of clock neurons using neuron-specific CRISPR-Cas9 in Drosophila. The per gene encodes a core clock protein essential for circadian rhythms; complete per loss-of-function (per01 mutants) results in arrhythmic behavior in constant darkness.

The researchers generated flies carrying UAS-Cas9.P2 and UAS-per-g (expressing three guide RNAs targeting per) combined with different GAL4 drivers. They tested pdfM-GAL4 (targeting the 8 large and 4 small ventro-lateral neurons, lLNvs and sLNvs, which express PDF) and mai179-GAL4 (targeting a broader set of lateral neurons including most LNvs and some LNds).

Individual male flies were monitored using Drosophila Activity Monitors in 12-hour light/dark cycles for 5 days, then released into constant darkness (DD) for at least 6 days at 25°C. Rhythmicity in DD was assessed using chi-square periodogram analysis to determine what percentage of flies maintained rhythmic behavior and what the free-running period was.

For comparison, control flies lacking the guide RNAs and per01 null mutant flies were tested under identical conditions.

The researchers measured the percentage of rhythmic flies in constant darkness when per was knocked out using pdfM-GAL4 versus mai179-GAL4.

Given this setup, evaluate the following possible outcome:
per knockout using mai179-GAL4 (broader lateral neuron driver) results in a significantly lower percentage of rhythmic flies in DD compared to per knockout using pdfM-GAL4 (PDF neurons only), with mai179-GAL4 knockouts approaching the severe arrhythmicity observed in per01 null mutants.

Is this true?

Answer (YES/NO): YES